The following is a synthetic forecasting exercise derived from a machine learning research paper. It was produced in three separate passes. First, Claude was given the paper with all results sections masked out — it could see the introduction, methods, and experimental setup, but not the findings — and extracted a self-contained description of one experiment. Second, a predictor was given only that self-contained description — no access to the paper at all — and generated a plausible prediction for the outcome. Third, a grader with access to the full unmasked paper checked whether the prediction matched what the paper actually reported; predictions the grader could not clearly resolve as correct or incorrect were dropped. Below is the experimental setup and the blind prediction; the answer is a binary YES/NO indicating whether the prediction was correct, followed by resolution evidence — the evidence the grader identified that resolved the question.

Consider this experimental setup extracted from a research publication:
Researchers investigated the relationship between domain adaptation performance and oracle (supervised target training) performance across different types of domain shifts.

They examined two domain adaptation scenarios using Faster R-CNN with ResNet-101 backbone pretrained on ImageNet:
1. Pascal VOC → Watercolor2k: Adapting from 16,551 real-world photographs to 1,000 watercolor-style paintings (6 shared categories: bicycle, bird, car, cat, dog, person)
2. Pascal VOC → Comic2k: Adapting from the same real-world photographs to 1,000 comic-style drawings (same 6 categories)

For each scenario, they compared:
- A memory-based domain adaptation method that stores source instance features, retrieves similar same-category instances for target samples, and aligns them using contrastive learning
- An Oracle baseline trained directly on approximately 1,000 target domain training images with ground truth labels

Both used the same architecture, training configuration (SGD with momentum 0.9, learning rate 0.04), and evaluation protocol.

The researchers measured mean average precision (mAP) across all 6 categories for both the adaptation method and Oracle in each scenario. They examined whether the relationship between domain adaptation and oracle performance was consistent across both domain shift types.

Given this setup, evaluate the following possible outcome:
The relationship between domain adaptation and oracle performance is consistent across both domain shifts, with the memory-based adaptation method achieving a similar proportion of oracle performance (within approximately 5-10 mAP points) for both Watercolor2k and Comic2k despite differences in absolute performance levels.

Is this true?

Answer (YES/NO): NO